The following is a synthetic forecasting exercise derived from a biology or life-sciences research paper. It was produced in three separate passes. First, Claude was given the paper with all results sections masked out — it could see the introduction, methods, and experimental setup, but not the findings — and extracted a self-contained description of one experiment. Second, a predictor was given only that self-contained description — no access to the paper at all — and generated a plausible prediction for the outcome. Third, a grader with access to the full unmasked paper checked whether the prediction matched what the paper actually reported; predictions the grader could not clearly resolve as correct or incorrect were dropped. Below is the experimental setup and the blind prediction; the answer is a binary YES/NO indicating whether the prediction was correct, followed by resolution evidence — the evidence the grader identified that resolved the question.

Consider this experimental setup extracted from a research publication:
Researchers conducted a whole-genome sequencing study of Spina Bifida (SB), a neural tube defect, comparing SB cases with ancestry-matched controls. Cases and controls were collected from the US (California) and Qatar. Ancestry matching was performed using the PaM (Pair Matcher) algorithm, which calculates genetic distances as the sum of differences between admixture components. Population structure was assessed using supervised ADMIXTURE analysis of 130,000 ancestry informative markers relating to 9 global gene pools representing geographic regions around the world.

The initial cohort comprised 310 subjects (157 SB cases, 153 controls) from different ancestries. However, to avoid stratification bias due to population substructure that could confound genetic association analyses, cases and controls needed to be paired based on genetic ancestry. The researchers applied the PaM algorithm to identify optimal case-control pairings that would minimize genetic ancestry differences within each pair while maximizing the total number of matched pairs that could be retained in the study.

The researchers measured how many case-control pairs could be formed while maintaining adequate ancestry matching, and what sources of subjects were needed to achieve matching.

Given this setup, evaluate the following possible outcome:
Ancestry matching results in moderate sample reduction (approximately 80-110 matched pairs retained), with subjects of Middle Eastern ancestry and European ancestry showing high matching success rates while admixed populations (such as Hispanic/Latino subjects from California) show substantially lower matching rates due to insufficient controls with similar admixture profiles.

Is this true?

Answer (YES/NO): NO